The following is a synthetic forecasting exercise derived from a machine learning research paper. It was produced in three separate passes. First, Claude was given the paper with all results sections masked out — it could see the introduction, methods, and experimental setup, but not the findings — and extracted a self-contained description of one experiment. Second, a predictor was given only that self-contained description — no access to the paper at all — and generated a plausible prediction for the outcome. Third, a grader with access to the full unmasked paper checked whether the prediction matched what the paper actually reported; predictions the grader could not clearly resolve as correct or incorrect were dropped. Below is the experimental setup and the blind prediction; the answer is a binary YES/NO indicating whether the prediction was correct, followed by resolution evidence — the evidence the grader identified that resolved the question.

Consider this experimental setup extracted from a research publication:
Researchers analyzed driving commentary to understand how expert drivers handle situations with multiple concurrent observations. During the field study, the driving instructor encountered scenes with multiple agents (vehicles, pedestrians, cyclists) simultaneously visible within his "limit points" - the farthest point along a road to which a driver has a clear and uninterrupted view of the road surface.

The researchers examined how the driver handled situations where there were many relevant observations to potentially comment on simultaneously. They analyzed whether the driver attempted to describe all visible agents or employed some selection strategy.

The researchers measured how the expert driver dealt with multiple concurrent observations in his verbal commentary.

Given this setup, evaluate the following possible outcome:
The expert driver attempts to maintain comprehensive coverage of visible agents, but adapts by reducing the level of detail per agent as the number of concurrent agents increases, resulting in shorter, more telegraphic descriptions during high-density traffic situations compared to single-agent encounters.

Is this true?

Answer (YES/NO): NO